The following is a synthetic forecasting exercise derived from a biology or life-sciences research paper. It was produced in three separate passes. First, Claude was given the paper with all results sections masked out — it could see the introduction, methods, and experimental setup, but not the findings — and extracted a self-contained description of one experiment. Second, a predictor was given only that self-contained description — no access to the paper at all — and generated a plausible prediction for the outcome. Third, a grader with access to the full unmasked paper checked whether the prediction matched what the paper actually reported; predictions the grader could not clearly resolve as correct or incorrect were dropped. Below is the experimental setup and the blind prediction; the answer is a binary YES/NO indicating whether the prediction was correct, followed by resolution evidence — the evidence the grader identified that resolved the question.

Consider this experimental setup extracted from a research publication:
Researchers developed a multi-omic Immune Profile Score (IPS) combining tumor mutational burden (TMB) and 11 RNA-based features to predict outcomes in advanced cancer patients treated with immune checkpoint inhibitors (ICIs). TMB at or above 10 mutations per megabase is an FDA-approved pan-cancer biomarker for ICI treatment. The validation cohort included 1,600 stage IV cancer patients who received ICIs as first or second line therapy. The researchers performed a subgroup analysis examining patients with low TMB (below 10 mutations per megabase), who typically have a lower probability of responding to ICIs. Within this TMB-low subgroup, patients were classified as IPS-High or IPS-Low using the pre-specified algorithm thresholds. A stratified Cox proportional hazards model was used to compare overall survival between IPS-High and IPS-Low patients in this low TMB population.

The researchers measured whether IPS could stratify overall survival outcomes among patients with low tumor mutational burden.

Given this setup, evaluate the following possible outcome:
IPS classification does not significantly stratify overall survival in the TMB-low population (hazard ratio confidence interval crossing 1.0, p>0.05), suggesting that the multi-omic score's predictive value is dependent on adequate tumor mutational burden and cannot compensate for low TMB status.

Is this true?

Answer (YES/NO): NO